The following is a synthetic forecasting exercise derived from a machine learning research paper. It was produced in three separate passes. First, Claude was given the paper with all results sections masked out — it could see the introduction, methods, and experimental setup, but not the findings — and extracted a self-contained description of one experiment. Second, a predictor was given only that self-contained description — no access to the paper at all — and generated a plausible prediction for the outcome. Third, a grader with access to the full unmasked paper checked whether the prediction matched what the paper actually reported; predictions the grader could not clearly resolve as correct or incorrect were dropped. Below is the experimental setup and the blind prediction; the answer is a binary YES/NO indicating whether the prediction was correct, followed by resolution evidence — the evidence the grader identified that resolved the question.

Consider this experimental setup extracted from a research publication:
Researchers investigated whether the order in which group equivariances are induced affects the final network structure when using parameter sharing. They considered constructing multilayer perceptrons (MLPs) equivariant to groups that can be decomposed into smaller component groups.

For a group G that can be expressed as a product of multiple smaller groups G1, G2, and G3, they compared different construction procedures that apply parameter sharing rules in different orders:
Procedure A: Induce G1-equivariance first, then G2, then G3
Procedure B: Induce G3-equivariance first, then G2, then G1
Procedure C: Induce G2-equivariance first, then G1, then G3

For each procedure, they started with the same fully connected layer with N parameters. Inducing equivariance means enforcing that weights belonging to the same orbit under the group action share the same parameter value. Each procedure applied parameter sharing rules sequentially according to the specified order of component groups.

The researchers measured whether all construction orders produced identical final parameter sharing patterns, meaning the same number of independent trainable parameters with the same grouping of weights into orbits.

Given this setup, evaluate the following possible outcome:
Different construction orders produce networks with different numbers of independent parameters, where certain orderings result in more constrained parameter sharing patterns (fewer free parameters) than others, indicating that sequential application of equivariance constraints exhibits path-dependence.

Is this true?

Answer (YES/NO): NO